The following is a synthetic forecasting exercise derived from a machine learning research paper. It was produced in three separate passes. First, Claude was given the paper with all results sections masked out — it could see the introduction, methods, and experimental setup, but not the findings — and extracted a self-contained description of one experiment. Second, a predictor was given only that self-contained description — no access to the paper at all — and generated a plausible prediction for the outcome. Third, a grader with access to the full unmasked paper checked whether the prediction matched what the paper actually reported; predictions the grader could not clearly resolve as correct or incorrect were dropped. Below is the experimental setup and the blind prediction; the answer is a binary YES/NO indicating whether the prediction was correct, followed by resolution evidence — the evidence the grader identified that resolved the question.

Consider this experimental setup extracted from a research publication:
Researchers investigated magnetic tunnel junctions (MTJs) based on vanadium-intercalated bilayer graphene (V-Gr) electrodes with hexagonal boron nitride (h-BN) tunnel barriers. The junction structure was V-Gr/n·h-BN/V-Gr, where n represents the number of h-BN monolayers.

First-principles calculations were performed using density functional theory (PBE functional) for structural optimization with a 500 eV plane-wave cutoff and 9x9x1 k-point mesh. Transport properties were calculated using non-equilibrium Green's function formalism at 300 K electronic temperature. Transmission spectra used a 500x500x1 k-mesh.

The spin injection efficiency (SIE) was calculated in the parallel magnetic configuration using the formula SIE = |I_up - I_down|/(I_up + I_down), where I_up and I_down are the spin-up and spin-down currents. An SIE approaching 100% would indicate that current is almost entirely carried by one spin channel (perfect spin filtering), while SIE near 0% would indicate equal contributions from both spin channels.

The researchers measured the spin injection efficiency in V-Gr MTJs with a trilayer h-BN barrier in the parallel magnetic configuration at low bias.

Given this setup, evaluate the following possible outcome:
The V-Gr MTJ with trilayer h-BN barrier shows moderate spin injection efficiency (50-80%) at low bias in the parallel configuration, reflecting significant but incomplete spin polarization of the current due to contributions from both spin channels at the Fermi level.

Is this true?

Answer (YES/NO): NO